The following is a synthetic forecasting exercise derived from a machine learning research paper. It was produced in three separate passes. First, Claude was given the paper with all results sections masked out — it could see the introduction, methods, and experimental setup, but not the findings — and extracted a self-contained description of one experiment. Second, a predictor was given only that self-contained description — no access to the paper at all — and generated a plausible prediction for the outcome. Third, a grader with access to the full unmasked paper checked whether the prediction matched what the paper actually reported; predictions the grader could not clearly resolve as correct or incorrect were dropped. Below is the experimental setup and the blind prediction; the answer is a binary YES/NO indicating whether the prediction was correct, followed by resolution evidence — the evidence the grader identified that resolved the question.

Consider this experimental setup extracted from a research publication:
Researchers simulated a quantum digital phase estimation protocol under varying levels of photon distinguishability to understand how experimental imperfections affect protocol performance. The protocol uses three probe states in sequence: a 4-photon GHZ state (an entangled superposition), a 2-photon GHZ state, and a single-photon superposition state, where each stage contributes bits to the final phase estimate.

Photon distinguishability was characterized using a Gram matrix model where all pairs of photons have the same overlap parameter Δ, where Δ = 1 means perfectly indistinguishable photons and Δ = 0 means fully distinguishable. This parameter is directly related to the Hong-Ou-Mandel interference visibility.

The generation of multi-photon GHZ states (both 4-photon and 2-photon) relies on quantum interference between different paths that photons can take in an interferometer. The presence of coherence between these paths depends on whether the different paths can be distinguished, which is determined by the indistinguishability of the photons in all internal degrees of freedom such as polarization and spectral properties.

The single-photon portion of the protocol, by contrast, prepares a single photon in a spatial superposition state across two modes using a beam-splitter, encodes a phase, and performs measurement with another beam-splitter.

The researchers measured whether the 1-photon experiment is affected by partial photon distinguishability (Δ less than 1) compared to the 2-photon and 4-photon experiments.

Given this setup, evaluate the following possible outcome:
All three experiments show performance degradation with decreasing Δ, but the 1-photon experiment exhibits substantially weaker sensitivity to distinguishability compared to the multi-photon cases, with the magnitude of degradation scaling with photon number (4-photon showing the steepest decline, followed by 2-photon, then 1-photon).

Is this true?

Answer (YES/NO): NO